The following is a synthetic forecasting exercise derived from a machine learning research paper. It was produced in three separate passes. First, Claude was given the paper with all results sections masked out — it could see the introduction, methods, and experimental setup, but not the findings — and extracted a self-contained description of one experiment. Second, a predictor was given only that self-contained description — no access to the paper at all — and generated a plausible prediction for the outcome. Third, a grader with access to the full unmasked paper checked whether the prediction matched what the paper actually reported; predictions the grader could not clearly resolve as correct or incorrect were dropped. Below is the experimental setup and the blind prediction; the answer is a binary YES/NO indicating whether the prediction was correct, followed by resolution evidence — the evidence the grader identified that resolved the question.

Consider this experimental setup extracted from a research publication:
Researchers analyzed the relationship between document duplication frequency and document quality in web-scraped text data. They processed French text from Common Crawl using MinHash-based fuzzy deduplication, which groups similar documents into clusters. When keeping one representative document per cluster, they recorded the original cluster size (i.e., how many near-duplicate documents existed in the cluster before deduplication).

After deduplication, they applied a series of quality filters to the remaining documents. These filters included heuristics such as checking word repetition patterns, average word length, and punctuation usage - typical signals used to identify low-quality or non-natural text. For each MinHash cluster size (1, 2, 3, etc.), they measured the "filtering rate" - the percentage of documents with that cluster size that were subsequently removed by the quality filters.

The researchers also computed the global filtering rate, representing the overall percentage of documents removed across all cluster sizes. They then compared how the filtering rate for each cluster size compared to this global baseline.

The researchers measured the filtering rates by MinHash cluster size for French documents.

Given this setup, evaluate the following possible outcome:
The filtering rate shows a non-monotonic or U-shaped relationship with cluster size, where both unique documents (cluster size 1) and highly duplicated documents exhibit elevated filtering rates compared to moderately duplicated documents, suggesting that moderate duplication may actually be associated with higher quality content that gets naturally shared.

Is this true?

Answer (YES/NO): YES